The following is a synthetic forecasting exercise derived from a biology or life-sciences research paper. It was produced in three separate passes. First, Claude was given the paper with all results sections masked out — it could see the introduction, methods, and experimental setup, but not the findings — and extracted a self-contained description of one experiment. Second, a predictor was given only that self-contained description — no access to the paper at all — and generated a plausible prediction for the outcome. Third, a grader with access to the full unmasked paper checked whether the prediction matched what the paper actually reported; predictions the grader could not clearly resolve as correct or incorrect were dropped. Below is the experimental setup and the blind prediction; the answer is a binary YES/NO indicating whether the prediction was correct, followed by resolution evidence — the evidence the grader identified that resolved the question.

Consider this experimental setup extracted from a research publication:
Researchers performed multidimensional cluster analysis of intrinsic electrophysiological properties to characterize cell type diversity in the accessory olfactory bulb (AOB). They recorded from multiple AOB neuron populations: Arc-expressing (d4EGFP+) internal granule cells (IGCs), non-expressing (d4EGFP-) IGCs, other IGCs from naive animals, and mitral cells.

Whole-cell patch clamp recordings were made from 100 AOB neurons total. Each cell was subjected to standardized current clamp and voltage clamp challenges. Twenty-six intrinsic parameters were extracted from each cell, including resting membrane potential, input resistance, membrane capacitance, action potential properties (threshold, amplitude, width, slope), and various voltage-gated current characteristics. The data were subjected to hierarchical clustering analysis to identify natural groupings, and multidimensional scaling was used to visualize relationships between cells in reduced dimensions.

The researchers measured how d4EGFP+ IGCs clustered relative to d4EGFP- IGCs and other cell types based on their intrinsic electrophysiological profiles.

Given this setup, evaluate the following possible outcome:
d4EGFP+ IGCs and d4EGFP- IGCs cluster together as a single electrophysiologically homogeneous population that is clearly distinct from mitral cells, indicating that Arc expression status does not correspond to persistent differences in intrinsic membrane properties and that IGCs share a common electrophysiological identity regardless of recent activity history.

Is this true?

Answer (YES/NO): NO